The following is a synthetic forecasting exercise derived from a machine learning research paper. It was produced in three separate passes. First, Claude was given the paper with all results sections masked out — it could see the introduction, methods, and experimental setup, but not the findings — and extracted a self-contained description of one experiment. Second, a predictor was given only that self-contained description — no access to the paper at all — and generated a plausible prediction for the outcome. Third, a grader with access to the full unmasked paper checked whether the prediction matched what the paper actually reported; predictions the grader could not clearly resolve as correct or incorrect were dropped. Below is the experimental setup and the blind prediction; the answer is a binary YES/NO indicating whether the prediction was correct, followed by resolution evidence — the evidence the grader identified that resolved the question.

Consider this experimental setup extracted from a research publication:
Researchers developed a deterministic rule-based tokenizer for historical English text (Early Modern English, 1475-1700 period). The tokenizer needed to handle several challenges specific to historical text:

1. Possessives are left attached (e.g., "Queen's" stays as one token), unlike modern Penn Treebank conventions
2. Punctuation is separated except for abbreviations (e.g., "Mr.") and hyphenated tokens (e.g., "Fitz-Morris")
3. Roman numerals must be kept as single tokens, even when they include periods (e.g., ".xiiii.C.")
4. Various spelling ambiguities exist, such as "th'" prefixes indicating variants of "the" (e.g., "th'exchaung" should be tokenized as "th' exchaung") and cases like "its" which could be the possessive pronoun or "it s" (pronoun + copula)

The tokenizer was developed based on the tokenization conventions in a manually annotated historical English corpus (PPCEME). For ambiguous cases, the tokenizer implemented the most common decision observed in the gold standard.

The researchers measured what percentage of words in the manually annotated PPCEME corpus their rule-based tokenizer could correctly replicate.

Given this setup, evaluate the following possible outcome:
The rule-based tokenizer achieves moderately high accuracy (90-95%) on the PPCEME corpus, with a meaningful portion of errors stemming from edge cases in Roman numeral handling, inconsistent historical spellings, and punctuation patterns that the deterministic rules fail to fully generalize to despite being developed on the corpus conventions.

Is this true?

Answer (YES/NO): NO